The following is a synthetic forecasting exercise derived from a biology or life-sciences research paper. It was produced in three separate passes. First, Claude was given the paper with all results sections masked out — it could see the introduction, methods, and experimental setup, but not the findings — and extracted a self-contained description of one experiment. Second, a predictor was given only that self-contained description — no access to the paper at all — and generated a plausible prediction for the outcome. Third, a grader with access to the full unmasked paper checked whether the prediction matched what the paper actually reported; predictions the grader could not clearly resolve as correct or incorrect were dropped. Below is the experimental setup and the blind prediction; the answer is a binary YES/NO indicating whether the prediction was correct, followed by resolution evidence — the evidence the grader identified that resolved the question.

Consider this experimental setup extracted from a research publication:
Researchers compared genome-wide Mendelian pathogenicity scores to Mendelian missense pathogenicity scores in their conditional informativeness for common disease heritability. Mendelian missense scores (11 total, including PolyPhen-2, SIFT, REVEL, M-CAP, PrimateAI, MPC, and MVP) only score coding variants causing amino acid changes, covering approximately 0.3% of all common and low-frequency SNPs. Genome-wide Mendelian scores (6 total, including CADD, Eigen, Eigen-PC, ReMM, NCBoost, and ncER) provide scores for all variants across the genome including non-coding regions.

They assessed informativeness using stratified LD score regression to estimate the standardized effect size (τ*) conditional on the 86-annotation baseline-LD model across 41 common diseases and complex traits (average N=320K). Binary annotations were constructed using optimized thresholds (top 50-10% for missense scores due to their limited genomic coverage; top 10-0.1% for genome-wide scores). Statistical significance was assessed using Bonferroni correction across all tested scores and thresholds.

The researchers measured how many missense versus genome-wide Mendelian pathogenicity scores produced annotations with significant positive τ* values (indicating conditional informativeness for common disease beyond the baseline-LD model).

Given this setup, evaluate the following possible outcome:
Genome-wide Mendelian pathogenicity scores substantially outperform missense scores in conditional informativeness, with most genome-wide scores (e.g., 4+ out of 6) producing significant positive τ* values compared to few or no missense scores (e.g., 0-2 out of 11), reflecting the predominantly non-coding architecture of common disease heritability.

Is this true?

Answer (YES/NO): NO